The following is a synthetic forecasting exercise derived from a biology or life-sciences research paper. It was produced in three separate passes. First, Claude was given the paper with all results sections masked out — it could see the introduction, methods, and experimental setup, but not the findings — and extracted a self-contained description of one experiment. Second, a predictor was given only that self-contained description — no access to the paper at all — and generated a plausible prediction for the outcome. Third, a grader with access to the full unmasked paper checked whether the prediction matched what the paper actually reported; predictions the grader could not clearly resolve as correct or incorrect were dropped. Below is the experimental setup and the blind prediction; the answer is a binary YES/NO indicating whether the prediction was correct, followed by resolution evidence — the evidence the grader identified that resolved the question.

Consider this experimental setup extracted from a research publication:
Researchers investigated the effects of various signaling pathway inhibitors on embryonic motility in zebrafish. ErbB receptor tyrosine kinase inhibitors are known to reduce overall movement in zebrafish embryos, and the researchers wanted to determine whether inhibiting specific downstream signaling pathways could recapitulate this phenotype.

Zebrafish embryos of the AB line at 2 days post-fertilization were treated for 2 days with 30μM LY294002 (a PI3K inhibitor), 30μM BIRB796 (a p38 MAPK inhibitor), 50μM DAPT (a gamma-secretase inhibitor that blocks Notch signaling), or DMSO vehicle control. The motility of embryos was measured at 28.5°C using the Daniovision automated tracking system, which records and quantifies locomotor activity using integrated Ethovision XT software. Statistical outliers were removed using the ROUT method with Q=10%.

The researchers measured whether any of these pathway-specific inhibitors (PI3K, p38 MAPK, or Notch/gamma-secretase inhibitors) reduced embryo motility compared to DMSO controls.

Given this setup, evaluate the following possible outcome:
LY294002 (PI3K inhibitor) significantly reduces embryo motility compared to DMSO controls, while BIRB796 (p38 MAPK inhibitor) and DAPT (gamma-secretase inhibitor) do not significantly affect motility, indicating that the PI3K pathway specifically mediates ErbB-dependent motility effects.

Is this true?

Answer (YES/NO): NO